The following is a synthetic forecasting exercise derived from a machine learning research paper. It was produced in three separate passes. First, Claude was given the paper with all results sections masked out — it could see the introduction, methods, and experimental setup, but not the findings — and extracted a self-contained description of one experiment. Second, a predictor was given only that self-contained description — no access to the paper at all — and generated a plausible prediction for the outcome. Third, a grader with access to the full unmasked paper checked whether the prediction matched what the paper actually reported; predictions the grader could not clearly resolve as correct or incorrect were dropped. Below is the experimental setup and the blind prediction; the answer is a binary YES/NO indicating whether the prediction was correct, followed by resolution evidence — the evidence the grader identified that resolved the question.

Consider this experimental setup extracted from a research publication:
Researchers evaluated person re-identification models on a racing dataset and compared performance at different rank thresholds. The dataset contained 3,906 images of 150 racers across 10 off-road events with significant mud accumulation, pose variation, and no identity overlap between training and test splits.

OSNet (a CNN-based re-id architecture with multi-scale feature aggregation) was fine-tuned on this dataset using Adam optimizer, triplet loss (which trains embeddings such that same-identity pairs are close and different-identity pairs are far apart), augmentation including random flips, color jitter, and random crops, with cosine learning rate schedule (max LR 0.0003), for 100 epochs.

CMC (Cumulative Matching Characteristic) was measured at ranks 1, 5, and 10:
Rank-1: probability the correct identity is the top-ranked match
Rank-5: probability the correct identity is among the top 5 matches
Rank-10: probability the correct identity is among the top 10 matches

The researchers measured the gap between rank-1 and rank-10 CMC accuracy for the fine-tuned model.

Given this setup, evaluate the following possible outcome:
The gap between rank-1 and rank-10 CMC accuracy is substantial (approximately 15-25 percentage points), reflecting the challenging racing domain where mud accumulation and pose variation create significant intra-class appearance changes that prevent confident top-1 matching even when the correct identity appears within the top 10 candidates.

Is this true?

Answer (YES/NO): YES